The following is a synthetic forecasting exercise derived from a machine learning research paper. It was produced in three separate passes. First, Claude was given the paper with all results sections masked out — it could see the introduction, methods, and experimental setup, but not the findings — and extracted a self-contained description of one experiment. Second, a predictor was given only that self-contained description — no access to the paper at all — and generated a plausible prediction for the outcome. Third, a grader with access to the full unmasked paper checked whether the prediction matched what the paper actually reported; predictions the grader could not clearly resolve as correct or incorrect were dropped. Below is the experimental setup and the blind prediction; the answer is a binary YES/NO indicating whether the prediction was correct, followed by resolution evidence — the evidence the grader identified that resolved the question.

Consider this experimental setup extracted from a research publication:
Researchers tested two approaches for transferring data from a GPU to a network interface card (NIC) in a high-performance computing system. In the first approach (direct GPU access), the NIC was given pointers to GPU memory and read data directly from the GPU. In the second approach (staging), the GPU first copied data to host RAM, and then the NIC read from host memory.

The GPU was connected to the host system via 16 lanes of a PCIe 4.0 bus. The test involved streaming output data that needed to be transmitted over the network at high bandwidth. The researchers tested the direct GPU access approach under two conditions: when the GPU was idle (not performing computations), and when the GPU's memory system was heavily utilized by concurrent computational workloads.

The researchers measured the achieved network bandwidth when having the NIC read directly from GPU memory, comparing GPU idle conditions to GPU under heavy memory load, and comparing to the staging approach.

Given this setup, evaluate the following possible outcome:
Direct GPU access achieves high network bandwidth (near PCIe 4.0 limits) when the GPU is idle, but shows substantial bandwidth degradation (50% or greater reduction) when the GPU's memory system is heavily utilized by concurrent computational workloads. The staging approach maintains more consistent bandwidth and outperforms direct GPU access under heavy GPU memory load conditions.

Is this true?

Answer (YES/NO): NO